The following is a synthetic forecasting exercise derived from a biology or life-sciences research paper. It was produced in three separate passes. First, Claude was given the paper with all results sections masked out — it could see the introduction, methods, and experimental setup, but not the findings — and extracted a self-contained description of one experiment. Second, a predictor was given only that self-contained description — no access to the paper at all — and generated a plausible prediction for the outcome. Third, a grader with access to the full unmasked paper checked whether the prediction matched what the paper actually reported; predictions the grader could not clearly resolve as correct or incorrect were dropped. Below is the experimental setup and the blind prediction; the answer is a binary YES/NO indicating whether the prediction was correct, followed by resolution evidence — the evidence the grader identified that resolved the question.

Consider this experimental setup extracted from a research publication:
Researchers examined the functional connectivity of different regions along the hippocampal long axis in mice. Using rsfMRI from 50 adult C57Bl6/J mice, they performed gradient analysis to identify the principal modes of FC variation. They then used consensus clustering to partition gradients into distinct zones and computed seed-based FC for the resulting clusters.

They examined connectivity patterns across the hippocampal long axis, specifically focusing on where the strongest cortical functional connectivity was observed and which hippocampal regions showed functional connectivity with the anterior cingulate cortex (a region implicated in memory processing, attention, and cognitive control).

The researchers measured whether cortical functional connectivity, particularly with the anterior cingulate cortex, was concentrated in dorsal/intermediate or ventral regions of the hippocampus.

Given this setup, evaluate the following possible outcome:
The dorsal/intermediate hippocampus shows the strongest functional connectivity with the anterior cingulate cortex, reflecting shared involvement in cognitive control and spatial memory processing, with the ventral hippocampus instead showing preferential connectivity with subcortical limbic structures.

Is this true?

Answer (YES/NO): YES